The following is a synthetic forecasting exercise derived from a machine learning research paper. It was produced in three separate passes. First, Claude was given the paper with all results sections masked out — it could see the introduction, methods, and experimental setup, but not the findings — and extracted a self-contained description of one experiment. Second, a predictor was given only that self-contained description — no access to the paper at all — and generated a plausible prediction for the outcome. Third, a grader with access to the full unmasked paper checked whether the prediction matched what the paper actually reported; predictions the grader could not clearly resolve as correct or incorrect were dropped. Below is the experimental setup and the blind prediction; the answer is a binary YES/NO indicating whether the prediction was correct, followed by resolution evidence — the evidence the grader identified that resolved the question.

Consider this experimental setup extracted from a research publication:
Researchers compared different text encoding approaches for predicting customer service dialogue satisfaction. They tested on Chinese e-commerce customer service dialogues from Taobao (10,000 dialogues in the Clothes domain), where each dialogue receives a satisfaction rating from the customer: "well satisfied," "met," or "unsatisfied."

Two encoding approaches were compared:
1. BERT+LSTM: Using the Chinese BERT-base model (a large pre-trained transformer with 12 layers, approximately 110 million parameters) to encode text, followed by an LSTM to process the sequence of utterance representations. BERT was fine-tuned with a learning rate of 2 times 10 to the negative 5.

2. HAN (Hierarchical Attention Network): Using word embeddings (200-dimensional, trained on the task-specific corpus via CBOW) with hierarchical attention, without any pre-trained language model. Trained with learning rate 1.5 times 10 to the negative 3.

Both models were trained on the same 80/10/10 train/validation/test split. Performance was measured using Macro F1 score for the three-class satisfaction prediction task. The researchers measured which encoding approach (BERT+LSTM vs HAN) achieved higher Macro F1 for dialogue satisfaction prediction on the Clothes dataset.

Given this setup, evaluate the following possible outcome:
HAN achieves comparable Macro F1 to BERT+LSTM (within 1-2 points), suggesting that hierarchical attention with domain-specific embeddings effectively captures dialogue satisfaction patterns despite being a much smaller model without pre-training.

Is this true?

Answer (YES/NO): YES